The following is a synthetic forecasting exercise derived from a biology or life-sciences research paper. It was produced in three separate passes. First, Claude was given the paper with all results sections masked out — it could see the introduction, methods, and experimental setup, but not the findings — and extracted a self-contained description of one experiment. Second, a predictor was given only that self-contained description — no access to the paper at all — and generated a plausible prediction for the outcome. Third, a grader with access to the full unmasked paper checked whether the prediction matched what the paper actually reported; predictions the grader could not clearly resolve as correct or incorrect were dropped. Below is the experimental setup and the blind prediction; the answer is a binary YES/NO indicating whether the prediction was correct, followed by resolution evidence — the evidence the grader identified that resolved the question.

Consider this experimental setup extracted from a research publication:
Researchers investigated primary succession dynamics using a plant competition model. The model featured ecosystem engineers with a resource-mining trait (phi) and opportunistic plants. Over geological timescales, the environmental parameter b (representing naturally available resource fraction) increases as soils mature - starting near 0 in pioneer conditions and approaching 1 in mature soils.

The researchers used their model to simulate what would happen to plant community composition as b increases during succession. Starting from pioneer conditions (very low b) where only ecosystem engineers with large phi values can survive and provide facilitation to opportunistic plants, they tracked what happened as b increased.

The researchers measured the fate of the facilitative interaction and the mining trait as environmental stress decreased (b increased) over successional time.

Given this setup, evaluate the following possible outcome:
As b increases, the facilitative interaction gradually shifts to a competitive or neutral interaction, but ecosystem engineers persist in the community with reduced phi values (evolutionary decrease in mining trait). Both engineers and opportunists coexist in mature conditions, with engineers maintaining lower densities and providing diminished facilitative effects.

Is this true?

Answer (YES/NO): NO